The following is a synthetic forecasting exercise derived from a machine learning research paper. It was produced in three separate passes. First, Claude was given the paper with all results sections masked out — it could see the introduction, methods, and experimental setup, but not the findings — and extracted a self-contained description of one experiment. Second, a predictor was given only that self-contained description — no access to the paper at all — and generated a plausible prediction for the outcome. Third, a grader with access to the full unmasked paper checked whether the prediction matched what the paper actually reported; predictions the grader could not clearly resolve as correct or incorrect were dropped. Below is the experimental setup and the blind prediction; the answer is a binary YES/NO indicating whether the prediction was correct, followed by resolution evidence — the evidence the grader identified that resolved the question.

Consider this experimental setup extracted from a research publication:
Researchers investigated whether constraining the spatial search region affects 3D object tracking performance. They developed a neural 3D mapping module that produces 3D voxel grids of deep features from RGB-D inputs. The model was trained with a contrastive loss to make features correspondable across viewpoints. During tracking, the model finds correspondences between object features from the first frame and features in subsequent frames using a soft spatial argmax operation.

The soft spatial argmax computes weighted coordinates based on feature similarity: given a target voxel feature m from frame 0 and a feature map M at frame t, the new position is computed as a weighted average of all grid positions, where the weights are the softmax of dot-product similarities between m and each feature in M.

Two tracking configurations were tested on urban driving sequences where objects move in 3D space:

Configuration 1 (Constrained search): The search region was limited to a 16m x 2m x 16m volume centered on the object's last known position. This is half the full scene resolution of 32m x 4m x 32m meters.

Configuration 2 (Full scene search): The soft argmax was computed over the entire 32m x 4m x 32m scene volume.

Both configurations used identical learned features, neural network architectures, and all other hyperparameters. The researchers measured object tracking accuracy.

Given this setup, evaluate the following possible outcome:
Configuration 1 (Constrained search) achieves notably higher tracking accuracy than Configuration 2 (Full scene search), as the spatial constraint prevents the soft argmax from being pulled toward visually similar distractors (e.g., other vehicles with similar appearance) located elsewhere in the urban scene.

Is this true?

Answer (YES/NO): YES